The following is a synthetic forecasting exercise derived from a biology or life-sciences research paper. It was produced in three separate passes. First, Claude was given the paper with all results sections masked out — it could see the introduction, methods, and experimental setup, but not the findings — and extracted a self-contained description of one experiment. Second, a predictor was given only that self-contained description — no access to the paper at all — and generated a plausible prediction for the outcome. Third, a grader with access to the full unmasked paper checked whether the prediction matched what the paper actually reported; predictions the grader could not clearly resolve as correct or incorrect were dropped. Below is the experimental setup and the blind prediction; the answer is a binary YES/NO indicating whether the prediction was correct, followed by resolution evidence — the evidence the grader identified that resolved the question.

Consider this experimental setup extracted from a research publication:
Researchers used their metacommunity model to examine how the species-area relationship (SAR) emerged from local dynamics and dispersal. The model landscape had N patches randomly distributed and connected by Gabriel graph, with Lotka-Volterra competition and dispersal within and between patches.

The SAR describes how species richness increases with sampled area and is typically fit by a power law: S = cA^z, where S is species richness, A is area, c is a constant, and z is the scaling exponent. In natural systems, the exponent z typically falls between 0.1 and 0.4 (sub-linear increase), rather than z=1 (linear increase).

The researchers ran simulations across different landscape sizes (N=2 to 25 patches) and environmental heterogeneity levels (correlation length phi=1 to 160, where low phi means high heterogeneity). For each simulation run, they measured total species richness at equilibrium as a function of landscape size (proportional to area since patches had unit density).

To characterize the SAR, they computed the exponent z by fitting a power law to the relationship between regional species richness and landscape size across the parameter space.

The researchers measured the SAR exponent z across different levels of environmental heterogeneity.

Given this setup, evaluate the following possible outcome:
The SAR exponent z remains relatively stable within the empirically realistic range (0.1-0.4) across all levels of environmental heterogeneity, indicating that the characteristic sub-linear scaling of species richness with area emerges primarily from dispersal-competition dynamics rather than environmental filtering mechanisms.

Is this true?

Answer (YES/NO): NO